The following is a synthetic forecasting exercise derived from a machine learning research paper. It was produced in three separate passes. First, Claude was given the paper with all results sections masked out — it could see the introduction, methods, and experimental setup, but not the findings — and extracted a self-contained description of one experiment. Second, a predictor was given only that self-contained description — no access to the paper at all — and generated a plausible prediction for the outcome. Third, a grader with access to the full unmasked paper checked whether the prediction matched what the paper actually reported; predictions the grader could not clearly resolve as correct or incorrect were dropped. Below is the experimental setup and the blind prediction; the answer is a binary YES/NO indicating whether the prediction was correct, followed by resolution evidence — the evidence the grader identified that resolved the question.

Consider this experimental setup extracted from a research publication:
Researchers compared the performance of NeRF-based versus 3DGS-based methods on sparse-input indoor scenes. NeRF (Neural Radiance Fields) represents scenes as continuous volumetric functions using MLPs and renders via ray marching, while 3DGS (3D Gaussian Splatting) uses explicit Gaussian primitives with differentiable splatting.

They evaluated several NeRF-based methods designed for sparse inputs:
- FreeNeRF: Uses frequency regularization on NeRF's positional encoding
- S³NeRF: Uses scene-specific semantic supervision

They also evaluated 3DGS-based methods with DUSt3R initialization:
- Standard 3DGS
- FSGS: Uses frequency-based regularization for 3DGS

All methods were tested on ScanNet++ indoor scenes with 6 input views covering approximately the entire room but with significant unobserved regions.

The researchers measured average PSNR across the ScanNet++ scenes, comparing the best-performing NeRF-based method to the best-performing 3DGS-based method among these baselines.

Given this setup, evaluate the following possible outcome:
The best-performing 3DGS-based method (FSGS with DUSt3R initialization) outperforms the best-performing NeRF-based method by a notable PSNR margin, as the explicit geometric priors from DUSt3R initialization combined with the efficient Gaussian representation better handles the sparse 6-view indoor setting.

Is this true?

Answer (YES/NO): NO